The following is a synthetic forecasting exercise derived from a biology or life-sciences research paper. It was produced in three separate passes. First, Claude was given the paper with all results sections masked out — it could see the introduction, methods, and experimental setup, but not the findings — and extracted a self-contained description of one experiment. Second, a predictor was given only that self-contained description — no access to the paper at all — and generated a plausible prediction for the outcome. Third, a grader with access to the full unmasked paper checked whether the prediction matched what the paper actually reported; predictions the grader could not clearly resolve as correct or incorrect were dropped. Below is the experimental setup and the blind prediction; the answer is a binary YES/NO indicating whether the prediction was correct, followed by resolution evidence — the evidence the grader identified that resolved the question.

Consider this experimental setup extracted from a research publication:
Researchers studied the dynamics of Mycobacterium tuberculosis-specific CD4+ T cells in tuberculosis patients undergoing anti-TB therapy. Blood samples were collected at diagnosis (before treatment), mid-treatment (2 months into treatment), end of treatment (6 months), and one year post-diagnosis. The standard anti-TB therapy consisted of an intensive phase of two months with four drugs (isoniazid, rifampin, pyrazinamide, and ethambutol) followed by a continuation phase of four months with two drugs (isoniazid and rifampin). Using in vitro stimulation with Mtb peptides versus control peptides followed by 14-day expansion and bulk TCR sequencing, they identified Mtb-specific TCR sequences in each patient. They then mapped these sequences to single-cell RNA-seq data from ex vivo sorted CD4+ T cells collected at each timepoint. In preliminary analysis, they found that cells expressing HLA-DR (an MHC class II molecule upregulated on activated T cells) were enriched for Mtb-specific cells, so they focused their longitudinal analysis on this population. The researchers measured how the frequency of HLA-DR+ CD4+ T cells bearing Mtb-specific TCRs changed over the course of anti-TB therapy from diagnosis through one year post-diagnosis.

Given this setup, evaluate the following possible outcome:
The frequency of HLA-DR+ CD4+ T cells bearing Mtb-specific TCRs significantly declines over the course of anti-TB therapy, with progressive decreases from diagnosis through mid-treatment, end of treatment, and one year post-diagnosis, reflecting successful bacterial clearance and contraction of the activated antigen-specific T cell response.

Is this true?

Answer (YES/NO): YES